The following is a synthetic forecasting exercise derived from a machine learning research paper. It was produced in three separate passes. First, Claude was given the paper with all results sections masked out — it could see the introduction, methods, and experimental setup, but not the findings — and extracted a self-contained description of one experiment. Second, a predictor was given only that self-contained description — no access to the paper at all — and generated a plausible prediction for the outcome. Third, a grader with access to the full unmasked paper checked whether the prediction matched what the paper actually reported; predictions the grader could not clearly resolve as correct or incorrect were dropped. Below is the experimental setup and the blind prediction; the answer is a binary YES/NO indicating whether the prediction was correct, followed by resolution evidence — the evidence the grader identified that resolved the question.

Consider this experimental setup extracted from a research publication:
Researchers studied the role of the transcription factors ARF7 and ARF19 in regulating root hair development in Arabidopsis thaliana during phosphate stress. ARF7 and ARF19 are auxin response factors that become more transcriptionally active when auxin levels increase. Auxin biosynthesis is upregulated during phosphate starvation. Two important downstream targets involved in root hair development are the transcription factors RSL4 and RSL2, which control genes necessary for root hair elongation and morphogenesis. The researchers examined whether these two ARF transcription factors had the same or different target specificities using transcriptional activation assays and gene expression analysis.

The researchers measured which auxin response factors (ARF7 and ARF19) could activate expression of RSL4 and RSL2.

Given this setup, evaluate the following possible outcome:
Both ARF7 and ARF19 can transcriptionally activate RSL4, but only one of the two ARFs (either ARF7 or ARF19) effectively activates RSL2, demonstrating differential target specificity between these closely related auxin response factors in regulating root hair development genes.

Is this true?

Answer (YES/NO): YES